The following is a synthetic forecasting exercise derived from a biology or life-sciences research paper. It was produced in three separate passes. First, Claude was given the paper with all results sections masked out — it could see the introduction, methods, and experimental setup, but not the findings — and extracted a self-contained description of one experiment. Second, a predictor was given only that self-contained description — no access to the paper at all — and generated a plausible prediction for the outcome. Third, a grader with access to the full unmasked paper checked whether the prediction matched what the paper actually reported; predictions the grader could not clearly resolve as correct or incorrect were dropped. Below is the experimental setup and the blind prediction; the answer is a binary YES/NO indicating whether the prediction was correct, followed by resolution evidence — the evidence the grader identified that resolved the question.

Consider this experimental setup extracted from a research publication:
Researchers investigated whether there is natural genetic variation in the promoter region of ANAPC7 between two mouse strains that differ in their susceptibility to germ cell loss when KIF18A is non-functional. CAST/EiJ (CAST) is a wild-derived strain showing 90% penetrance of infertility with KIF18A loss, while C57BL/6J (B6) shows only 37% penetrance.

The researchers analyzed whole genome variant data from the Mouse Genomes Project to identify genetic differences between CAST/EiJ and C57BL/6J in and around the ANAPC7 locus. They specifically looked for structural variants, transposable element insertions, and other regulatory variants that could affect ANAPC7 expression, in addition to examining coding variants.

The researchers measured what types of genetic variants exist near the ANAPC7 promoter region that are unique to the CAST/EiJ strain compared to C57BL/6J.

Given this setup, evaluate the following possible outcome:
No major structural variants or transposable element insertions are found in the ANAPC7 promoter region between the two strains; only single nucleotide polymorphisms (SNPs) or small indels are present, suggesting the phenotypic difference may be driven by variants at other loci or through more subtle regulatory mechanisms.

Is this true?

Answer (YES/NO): NO